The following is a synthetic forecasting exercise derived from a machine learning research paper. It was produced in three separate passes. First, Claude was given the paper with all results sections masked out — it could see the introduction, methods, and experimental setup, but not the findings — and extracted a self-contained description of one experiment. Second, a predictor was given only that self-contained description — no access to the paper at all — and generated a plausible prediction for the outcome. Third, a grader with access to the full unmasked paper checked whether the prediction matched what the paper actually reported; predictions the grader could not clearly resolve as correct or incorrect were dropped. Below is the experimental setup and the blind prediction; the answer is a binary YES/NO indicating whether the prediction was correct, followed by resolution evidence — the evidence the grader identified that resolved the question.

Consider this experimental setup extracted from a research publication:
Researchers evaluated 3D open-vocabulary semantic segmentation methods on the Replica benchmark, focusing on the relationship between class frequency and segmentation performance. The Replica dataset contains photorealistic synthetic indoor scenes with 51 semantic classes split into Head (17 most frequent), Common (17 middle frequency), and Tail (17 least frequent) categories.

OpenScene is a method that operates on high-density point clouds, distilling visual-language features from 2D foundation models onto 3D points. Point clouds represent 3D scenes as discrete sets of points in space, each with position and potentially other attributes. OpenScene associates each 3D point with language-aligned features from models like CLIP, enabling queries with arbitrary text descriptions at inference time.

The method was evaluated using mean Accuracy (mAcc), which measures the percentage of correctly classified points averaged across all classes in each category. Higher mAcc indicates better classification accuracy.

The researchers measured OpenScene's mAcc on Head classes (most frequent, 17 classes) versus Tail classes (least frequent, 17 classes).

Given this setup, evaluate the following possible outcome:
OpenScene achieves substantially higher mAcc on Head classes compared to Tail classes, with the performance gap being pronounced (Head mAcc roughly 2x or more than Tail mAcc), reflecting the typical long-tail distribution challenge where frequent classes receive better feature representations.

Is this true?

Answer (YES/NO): YES